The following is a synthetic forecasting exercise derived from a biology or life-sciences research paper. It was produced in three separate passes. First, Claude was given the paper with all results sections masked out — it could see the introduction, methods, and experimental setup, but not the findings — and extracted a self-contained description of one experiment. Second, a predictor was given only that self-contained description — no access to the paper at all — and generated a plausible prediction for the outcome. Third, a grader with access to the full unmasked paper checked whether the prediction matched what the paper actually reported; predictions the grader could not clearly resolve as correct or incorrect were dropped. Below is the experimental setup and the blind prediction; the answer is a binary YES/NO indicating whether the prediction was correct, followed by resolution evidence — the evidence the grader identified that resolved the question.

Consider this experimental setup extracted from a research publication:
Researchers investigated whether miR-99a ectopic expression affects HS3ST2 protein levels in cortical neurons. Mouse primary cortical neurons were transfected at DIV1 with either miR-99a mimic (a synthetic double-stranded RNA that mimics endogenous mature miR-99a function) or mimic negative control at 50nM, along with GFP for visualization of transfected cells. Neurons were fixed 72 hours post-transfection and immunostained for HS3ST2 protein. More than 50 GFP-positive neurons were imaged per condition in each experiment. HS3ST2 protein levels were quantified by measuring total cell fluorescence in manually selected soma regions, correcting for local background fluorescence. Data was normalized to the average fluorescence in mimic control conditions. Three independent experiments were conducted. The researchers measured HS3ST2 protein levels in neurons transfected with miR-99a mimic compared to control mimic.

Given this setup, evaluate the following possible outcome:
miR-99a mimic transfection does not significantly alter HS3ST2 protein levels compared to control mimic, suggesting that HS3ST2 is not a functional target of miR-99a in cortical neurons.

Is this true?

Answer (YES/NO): NO